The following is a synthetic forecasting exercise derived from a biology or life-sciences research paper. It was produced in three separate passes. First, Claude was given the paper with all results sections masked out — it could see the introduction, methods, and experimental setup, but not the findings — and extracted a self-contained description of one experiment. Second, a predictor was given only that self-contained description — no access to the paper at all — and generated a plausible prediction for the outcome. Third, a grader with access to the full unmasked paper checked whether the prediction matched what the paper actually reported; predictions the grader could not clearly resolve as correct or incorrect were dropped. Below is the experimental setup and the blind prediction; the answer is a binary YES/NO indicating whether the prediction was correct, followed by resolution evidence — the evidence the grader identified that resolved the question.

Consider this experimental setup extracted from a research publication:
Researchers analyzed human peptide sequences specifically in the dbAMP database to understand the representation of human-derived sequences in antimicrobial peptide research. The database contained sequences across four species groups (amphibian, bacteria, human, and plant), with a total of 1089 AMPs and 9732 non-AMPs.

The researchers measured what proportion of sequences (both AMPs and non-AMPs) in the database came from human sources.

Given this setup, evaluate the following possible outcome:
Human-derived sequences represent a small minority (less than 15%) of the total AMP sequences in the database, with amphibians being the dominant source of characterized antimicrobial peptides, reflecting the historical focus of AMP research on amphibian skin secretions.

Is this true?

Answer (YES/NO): YES